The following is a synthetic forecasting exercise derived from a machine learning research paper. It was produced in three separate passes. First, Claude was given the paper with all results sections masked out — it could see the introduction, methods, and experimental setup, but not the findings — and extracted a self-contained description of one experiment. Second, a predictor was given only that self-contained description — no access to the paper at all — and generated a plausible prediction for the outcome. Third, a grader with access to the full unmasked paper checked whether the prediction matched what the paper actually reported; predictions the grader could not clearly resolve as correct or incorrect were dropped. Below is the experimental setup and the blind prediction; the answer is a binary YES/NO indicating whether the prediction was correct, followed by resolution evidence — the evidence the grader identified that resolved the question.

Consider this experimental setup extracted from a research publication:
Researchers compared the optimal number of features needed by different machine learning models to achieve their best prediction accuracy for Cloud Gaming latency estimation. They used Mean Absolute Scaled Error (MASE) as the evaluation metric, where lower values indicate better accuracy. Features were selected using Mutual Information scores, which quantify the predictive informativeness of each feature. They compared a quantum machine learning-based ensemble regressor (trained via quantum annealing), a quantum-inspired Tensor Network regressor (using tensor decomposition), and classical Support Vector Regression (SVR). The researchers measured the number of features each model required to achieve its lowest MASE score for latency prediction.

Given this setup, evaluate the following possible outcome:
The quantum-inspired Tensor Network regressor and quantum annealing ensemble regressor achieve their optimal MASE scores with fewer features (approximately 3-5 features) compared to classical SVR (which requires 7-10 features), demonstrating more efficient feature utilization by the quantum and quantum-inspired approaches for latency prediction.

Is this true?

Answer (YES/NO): NO